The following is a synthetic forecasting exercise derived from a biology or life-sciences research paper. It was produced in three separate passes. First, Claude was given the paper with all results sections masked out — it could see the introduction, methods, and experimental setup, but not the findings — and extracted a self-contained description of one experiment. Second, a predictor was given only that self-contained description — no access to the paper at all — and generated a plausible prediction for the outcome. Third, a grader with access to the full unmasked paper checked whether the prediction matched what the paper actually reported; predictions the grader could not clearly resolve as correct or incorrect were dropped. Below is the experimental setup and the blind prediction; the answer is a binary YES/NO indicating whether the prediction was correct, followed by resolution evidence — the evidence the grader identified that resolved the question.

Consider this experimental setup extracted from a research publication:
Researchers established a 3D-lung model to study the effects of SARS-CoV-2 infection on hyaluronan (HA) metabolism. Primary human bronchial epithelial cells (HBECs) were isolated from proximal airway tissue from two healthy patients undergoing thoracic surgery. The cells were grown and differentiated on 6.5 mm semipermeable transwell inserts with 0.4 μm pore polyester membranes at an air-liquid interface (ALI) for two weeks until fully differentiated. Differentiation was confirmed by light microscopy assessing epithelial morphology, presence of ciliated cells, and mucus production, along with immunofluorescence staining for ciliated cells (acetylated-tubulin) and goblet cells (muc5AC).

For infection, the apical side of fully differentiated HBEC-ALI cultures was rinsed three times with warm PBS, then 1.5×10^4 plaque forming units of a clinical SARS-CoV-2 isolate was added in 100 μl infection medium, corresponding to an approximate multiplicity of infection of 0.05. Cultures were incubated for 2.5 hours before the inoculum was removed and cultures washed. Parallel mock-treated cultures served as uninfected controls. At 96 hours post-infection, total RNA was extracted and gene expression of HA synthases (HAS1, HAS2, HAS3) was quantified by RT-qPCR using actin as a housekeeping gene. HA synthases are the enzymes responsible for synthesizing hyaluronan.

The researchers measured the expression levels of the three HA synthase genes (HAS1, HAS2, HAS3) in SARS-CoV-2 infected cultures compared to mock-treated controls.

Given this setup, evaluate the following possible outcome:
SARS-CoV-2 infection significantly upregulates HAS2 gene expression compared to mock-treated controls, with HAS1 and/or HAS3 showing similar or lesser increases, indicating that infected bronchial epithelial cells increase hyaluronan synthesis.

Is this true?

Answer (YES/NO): NO